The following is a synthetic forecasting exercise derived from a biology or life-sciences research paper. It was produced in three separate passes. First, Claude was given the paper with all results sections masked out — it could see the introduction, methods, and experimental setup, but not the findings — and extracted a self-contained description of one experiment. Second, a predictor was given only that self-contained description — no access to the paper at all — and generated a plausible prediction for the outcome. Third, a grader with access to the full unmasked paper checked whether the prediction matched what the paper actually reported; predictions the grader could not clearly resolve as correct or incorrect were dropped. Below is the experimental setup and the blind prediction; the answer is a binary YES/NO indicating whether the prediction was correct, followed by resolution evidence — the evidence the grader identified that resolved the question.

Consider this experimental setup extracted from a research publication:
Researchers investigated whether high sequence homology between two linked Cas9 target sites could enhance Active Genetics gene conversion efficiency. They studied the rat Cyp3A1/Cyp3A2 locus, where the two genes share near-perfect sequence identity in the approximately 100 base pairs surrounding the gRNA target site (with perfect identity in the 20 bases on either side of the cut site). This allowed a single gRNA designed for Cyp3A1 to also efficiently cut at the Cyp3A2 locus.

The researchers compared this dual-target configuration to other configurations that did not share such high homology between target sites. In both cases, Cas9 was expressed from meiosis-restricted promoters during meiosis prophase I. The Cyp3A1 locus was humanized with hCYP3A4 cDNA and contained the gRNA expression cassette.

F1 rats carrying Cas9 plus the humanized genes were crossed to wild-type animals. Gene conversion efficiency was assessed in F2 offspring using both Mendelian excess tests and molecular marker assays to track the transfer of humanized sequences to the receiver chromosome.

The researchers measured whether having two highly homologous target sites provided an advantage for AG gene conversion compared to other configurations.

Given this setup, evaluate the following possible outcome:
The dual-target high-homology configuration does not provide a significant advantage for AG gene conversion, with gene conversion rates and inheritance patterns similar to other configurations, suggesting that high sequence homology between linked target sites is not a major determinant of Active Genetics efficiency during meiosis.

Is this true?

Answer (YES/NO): NO